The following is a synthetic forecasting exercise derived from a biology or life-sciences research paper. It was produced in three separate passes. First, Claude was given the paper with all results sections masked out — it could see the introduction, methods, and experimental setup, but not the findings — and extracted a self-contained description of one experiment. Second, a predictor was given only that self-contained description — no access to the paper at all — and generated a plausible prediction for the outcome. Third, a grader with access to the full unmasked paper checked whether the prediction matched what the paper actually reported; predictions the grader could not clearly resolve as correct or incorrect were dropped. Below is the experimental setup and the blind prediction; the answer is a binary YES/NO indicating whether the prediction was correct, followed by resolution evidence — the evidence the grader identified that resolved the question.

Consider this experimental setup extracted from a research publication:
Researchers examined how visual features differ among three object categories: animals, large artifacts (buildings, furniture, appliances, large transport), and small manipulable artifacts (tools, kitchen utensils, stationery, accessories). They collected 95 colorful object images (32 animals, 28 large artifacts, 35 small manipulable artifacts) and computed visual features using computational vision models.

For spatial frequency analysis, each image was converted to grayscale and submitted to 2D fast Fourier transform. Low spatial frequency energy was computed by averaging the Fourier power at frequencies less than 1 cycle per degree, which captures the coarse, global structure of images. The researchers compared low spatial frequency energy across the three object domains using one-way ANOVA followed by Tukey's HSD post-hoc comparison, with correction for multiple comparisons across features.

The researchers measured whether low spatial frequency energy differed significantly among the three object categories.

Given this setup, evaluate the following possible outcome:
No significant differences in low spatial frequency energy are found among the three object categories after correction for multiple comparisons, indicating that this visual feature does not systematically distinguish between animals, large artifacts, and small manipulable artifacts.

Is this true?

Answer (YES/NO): NO